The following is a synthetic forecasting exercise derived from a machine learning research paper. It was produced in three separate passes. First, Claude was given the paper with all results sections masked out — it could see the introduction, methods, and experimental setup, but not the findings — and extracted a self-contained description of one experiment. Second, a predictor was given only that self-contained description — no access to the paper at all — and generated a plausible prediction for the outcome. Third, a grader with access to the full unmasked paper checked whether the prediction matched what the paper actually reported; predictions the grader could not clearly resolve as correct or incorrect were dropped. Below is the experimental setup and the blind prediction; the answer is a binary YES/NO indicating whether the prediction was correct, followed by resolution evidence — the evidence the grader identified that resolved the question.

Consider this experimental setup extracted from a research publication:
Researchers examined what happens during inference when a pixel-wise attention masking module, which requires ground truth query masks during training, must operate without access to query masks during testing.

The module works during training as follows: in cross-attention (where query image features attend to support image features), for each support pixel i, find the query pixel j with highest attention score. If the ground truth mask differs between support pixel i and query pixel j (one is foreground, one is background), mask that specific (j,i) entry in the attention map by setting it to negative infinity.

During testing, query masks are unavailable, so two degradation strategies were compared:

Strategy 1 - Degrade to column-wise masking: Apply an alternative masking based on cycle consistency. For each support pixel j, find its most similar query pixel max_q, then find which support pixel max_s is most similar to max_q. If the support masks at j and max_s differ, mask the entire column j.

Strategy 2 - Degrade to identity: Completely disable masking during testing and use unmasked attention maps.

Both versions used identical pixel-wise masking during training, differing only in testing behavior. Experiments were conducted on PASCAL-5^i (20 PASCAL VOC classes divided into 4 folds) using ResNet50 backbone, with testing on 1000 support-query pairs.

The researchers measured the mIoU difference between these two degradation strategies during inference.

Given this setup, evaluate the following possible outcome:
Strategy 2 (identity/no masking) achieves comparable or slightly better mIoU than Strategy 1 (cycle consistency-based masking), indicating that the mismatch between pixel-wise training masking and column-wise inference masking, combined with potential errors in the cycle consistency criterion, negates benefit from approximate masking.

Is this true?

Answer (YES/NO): YES